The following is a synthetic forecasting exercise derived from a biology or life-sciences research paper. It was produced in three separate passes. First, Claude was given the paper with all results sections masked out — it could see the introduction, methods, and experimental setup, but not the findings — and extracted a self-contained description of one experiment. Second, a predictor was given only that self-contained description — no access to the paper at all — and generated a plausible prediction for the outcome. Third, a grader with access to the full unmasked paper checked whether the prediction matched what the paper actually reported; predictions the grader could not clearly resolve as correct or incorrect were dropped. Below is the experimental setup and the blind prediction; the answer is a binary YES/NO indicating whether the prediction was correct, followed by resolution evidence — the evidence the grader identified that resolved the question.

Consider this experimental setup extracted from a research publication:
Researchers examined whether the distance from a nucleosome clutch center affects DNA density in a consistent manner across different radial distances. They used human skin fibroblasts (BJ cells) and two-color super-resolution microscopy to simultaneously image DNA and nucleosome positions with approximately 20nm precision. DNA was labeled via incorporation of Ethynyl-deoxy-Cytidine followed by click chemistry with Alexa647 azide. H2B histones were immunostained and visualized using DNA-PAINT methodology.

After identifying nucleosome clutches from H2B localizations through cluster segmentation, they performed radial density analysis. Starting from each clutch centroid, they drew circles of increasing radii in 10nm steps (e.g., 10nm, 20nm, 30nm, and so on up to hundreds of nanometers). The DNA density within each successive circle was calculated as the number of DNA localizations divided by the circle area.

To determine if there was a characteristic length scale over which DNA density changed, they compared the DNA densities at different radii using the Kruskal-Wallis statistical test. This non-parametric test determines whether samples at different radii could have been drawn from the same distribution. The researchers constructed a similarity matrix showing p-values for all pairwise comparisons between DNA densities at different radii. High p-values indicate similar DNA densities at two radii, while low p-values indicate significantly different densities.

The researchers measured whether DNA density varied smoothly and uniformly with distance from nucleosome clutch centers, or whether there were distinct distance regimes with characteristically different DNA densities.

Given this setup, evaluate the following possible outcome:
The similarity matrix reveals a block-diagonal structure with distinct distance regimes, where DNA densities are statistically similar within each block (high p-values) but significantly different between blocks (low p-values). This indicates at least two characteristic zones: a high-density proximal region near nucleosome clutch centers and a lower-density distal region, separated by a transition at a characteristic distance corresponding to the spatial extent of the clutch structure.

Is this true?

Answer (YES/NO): NO